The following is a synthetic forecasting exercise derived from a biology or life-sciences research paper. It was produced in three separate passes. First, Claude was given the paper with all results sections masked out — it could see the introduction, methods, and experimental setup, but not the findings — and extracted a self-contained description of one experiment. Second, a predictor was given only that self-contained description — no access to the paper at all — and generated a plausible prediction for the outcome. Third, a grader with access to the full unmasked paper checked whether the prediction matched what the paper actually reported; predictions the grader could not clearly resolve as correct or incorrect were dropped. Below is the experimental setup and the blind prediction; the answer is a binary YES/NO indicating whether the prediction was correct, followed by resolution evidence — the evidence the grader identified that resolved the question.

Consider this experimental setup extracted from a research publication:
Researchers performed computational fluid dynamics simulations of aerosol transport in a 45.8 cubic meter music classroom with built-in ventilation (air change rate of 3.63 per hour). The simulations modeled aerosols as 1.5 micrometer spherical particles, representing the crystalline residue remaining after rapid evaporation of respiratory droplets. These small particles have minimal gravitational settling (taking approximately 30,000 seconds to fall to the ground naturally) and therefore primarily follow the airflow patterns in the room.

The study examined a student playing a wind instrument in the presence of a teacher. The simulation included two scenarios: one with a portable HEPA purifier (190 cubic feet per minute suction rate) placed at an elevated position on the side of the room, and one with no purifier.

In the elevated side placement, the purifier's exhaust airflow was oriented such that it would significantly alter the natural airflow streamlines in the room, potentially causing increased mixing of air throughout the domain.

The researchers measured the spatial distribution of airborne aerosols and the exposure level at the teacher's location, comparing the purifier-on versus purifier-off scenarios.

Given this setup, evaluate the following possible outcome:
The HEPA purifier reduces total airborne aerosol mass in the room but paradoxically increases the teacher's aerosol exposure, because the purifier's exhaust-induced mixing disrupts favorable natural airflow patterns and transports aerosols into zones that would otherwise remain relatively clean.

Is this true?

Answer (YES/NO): YES